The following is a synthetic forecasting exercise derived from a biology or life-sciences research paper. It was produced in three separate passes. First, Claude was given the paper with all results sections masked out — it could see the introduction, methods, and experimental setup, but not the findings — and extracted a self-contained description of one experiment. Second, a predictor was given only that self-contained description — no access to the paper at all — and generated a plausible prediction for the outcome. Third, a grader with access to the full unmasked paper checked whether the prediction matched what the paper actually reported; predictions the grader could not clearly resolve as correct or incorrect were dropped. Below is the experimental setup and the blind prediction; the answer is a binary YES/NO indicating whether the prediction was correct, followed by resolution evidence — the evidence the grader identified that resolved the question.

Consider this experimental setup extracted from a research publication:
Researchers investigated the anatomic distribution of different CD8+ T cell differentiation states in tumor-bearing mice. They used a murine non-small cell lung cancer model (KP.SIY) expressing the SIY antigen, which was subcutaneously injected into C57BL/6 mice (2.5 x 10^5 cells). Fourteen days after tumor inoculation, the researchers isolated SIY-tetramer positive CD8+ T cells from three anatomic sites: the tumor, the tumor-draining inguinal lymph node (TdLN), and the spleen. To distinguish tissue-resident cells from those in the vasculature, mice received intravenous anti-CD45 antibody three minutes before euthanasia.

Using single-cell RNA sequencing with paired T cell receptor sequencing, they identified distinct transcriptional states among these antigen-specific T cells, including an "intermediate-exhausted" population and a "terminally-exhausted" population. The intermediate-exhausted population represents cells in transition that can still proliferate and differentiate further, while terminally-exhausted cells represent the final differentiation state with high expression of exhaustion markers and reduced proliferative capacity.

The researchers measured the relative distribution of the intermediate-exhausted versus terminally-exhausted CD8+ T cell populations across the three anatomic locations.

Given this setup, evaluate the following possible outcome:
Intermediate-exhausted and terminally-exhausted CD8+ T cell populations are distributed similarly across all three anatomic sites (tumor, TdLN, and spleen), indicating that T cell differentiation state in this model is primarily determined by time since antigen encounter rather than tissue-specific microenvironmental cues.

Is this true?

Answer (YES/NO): NO